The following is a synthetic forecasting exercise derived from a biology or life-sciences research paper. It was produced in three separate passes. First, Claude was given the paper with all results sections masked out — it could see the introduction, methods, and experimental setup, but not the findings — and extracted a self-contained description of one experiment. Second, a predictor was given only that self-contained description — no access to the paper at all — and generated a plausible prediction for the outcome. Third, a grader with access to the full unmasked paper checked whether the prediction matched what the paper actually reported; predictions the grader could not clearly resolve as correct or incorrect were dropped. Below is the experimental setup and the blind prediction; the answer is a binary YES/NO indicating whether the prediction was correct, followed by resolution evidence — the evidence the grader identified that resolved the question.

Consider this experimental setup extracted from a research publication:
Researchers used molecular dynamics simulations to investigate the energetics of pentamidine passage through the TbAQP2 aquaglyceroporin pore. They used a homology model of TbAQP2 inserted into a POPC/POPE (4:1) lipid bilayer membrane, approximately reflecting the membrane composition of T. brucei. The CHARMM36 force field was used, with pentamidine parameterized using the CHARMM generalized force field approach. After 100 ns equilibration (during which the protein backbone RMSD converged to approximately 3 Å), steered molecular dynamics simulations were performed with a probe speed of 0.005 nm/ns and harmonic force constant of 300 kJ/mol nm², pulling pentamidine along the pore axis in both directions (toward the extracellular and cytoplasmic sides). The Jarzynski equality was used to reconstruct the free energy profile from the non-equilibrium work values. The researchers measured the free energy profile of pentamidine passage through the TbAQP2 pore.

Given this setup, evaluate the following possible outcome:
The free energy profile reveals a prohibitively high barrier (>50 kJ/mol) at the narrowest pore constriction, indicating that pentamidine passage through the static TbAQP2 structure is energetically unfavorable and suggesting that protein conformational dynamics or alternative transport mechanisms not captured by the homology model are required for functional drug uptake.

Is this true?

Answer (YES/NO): NO